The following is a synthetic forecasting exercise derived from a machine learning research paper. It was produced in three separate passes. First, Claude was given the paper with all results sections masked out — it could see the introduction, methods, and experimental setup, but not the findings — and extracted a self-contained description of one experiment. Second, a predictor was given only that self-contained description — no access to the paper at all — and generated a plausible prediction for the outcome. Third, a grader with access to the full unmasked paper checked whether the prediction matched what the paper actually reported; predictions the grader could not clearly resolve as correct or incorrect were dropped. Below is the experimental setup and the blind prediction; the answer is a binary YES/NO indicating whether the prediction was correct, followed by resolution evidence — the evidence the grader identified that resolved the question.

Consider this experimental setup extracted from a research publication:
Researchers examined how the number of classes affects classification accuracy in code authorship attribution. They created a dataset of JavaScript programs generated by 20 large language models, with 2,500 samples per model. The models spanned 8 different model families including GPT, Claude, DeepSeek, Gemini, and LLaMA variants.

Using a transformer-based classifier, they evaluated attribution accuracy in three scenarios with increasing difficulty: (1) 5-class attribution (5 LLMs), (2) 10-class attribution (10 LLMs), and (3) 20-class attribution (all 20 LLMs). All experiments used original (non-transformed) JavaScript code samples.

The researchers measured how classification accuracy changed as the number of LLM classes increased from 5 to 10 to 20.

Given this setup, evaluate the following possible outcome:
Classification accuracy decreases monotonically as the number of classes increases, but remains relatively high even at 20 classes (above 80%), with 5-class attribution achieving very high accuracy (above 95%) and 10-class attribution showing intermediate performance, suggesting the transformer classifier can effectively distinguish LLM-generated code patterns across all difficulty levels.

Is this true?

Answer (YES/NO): YES